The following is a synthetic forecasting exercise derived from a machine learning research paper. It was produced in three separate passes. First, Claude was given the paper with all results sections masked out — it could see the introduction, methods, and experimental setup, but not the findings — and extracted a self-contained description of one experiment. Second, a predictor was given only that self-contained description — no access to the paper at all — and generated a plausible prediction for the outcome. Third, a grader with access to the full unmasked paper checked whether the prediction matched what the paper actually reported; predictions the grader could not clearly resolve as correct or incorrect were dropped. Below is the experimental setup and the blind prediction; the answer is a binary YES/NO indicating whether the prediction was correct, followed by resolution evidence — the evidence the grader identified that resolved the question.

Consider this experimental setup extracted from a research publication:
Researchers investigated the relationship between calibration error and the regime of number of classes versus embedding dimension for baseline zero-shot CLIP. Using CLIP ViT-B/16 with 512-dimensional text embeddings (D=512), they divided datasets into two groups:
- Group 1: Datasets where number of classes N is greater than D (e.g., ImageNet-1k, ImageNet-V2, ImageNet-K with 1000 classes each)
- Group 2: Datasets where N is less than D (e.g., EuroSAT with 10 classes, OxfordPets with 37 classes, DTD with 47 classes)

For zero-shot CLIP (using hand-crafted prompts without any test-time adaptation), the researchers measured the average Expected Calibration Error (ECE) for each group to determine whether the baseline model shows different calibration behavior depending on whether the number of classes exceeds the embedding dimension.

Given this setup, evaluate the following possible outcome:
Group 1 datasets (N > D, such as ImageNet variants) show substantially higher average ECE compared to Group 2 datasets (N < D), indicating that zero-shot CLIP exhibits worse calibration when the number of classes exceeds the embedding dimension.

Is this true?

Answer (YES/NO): NO